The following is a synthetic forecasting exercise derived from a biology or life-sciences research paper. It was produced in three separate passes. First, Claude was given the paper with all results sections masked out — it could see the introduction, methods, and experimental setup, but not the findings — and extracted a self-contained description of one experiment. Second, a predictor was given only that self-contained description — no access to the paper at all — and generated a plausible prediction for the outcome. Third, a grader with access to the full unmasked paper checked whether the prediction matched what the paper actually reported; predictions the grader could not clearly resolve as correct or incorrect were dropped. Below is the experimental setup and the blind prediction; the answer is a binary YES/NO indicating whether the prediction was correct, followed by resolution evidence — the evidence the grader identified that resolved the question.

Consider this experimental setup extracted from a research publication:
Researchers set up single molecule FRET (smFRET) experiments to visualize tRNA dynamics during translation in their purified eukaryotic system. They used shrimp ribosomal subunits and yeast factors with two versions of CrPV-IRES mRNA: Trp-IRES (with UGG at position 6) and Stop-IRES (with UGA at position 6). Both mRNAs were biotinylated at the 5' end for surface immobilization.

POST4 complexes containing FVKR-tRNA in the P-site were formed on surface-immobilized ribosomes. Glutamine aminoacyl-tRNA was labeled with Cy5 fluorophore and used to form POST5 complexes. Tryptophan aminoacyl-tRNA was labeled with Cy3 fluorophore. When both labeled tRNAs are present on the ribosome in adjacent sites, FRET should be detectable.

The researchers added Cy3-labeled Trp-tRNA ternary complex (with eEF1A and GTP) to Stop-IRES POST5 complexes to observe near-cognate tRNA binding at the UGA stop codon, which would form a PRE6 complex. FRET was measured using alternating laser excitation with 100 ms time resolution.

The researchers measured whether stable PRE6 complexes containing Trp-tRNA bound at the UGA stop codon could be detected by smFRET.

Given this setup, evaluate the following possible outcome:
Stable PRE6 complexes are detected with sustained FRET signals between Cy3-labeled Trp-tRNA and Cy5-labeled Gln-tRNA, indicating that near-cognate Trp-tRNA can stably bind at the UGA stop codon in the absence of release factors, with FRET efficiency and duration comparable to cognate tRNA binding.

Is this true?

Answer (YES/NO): NO